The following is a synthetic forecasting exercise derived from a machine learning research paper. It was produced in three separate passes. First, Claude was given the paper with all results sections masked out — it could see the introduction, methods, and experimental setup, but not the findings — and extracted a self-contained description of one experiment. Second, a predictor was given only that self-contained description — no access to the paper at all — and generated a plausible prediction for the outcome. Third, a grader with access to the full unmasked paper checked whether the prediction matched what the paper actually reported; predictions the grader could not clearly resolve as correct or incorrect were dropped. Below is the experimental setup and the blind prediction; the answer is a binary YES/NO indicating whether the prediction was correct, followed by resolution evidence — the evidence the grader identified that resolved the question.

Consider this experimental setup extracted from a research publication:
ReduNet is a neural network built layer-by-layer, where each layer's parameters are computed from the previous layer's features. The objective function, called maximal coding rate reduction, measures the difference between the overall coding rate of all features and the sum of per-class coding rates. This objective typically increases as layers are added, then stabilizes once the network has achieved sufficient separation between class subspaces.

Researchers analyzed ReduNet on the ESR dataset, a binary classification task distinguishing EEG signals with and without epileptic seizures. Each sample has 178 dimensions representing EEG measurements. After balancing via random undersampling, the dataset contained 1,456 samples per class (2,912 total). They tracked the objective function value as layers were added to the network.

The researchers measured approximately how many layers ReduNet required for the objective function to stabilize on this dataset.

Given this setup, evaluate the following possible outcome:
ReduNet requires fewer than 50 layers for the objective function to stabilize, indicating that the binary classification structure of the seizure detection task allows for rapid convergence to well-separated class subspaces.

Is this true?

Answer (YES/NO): NO